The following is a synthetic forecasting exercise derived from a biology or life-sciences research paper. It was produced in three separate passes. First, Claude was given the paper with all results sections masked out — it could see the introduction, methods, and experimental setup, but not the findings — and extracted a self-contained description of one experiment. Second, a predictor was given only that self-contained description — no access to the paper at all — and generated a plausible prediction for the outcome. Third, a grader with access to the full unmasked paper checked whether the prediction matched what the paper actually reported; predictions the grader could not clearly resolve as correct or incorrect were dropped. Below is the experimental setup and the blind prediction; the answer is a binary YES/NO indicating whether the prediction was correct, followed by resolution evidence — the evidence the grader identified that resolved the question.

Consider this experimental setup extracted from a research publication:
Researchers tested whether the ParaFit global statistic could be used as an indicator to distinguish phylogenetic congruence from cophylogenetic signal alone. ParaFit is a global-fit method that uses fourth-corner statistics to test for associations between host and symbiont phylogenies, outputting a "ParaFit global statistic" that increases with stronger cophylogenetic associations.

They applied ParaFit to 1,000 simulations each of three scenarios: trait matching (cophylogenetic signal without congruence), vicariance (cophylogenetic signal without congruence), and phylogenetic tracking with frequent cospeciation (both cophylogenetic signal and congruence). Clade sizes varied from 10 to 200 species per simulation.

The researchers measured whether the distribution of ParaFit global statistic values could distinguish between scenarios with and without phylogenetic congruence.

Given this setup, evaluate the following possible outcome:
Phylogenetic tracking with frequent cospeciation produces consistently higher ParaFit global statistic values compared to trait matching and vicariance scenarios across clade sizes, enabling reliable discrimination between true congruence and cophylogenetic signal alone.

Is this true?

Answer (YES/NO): NO